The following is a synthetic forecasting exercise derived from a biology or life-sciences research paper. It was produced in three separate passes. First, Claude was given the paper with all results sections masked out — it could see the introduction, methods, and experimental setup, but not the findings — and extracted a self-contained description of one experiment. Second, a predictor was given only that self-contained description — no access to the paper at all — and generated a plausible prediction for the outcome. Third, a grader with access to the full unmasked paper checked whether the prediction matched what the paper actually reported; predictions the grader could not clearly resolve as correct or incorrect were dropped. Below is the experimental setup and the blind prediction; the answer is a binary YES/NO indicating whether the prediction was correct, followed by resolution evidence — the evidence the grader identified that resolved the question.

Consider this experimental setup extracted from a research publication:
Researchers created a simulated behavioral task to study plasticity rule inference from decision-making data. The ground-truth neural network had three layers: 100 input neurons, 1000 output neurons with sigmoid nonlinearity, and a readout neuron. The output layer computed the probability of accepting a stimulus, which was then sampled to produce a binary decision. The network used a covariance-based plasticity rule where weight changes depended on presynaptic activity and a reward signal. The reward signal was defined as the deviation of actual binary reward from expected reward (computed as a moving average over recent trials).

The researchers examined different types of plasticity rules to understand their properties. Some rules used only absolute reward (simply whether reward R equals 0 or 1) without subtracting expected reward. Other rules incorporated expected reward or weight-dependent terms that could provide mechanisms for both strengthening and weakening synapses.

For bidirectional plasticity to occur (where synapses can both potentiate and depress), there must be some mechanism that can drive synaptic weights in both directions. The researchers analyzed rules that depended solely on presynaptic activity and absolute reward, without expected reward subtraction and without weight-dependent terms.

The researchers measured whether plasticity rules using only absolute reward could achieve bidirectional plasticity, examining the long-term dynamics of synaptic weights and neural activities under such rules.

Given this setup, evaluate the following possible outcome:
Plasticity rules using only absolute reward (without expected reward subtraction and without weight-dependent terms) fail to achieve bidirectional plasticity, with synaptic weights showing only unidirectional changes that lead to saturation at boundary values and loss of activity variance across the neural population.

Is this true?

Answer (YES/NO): YES